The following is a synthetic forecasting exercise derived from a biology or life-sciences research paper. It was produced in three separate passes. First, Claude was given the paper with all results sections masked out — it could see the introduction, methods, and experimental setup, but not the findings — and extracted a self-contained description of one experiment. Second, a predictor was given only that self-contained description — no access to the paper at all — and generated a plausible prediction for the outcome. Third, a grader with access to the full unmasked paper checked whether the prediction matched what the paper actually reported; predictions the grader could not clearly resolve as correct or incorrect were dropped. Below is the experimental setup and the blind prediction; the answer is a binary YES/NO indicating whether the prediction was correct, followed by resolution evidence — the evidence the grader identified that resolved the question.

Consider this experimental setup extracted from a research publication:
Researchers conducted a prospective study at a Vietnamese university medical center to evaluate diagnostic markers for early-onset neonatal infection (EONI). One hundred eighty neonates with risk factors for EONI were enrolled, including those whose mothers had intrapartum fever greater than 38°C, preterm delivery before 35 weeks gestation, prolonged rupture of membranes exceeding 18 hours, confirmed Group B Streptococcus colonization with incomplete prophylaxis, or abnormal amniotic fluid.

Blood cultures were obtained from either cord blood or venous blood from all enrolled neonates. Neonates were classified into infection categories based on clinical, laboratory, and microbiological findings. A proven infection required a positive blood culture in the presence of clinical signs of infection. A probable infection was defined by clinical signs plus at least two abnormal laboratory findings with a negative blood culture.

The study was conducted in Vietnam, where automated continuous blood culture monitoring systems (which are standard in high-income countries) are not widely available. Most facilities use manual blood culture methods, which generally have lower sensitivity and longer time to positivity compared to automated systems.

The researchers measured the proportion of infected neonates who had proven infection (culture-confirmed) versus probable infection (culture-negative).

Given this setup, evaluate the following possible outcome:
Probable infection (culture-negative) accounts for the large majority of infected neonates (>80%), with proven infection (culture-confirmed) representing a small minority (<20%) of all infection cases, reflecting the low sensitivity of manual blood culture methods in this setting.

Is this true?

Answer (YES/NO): YES